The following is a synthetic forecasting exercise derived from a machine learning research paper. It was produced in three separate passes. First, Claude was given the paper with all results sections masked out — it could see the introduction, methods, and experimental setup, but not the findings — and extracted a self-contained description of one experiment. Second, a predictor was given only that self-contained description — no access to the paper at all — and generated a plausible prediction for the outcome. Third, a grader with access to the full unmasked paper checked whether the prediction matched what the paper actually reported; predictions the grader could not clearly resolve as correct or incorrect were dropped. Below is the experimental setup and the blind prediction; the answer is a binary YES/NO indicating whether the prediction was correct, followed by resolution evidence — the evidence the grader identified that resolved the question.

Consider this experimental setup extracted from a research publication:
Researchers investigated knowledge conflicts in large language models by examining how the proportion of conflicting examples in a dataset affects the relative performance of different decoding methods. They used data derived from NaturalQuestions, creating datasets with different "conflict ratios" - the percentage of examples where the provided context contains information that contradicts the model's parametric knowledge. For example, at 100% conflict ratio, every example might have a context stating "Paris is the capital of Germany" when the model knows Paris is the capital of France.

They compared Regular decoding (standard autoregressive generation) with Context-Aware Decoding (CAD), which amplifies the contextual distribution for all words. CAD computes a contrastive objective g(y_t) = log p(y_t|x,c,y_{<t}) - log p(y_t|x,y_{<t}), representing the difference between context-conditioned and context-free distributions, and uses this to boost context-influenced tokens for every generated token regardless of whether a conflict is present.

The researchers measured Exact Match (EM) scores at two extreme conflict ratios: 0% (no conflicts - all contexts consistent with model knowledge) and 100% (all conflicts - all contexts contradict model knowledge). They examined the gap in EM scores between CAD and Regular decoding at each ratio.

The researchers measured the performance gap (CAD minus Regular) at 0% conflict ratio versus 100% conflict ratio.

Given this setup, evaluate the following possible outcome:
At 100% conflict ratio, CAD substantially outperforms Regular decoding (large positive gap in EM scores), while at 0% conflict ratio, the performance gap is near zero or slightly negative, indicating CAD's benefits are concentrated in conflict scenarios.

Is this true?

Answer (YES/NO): NO